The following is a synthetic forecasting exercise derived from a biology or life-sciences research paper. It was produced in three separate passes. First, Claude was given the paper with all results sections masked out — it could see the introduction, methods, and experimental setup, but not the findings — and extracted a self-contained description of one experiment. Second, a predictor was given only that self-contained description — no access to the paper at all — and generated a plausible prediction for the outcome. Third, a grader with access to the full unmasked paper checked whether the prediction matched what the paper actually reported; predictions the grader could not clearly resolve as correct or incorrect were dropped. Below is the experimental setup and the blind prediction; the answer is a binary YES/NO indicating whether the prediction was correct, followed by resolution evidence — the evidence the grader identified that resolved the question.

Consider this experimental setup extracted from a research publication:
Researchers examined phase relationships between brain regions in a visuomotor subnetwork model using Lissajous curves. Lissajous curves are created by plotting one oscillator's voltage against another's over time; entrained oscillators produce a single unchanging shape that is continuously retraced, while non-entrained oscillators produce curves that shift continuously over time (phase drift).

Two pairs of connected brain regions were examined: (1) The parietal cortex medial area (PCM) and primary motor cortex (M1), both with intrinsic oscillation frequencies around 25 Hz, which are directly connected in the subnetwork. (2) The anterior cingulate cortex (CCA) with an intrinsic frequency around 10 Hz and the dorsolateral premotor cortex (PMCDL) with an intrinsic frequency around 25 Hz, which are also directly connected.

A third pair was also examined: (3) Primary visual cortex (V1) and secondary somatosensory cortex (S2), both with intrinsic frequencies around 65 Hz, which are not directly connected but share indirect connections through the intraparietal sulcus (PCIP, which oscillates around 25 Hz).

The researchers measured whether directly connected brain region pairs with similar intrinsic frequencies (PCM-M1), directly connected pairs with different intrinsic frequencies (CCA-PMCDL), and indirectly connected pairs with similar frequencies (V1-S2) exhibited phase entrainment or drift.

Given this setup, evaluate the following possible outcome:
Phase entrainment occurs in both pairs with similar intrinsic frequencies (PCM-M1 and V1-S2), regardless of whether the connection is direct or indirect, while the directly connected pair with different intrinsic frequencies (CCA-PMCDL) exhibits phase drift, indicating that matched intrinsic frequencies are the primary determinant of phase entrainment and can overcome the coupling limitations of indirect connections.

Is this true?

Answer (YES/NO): NO